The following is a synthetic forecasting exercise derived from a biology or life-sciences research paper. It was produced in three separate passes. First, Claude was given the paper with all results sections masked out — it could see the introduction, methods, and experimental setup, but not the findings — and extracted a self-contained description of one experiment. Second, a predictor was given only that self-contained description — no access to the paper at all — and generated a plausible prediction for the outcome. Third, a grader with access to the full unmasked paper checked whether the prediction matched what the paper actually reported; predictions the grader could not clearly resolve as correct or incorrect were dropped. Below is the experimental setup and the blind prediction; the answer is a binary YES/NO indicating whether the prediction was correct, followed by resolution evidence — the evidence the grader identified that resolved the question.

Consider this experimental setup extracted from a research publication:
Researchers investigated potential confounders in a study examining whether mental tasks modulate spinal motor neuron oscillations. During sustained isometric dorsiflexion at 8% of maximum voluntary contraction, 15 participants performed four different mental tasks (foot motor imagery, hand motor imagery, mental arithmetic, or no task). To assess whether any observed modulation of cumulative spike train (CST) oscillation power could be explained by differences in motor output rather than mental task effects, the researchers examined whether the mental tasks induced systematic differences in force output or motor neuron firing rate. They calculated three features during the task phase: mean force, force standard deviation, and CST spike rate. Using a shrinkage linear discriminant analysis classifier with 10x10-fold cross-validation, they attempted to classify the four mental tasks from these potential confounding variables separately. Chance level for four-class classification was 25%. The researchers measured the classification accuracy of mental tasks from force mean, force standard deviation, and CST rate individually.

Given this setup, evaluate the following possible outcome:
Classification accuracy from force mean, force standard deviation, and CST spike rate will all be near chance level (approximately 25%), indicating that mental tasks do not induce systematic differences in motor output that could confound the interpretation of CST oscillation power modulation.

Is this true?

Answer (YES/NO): NO